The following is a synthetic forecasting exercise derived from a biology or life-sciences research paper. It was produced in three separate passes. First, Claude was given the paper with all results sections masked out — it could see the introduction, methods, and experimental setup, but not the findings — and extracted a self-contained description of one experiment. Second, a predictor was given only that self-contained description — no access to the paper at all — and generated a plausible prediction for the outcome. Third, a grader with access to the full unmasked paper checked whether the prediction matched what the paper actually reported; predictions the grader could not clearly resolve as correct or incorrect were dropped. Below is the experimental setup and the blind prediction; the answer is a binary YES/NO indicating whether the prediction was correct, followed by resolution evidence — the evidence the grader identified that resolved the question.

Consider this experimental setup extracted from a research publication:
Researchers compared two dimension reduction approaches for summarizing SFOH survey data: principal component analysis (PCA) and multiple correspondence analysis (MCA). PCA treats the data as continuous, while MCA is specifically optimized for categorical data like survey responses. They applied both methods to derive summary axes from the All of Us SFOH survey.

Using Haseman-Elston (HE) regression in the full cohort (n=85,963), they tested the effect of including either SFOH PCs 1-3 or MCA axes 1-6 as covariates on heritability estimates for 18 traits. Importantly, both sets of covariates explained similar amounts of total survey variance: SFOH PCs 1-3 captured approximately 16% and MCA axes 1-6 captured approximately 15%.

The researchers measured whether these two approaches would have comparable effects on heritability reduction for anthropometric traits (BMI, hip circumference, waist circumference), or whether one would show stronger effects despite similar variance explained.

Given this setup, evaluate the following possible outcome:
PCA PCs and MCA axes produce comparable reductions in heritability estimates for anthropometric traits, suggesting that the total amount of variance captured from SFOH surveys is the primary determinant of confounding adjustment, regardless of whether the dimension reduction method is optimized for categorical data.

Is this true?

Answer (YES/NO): NO